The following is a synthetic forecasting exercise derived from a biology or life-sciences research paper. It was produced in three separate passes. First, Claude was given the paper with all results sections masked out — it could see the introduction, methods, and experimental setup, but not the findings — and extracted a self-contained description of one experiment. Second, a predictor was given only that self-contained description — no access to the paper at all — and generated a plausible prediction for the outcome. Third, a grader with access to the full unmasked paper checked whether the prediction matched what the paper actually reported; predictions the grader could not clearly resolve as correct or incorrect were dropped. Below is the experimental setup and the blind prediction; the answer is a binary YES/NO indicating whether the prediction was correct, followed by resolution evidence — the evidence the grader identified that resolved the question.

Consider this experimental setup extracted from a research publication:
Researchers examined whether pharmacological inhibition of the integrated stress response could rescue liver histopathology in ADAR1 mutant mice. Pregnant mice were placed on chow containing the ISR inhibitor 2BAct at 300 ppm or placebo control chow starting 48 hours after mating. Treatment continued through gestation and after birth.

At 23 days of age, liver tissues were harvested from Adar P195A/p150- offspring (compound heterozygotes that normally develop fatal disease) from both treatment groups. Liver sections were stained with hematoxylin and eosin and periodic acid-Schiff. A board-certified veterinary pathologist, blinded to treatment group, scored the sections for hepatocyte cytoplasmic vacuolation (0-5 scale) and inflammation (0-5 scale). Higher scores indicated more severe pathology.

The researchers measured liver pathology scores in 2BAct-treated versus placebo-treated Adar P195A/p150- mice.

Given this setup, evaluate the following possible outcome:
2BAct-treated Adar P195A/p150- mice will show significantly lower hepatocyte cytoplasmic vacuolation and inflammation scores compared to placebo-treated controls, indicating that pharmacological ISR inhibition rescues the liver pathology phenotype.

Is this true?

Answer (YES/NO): YES